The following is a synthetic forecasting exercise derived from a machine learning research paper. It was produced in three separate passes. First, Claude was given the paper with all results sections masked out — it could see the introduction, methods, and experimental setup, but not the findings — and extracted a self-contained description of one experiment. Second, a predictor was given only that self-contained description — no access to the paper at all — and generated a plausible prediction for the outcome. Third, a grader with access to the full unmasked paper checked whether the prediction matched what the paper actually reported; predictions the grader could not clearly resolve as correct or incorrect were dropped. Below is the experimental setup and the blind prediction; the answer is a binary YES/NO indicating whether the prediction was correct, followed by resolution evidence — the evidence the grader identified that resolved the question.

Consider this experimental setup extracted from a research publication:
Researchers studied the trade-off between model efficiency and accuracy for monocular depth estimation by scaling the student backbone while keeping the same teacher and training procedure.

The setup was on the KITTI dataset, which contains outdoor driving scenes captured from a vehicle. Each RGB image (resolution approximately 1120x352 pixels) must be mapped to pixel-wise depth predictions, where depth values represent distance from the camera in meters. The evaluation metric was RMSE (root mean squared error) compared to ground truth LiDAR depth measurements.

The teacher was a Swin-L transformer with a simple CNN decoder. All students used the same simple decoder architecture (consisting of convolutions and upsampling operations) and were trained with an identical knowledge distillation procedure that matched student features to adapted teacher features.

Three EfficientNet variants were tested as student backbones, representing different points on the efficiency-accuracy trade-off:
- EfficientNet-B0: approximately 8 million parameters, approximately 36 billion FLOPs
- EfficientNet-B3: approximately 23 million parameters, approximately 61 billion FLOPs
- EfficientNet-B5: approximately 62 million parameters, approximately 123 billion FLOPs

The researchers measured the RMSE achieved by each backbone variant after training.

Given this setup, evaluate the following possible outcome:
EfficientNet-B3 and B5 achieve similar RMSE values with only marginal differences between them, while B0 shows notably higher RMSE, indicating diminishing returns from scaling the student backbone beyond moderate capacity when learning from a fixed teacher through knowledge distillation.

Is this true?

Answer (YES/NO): NO